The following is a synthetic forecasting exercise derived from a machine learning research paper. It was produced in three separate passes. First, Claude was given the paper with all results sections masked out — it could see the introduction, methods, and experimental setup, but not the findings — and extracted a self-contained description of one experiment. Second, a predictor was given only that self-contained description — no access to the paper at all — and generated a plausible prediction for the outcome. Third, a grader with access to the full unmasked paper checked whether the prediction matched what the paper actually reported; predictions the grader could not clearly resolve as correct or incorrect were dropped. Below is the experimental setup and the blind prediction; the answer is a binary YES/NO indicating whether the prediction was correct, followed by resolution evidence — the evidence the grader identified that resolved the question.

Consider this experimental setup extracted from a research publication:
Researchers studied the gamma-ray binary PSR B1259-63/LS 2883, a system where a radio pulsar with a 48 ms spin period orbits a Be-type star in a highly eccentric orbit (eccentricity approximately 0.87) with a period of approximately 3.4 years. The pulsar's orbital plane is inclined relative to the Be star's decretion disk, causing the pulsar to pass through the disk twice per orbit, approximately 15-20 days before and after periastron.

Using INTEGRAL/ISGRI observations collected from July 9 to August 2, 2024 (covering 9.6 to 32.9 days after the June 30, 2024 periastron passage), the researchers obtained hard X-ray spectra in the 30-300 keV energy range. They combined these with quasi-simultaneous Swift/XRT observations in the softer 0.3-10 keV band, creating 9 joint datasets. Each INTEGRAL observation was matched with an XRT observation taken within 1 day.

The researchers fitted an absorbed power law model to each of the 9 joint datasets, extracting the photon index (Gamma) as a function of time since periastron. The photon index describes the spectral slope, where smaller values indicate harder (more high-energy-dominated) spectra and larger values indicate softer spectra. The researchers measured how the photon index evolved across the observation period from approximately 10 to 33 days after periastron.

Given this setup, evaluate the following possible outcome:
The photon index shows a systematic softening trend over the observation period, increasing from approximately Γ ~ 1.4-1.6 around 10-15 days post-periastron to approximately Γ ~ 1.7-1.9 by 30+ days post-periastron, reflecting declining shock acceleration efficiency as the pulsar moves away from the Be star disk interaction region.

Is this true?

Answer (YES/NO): NO